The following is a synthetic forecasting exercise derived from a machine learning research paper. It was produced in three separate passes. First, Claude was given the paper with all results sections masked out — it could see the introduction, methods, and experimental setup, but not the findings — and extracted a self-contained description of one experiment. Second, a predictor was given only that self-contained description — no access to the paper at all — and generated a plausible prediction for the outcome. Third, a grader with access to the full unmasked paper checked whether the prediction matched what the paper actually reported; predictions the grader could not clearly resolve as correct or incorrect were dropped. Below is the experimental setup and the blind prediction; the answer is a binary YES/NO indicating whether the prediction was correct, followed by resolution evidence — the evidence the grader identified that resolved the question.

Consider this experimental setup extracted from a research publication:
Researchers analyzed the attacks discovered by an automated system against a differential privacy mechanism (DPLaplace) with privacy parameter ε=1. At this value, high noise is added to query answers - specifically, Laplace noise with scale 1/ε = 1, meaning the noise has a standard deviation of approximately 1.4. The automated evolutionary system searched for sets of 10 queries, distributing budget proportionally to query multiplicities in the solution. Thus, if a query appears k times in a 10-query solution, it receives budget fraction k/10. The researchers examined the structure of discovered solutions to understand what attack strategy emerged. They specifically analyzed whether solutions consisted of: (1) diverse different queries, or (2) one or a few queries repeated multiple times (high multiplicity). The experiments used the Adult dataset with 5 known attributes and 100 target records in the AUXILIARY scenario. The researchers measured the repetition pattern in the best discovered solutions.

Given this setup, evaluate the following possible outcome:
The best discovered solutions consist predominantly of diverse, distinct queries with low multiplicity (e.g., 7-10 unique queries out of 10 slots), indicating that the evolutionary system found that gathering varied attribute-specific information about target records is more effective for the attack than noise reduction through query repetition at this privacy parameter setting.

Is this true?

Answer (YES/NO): NO